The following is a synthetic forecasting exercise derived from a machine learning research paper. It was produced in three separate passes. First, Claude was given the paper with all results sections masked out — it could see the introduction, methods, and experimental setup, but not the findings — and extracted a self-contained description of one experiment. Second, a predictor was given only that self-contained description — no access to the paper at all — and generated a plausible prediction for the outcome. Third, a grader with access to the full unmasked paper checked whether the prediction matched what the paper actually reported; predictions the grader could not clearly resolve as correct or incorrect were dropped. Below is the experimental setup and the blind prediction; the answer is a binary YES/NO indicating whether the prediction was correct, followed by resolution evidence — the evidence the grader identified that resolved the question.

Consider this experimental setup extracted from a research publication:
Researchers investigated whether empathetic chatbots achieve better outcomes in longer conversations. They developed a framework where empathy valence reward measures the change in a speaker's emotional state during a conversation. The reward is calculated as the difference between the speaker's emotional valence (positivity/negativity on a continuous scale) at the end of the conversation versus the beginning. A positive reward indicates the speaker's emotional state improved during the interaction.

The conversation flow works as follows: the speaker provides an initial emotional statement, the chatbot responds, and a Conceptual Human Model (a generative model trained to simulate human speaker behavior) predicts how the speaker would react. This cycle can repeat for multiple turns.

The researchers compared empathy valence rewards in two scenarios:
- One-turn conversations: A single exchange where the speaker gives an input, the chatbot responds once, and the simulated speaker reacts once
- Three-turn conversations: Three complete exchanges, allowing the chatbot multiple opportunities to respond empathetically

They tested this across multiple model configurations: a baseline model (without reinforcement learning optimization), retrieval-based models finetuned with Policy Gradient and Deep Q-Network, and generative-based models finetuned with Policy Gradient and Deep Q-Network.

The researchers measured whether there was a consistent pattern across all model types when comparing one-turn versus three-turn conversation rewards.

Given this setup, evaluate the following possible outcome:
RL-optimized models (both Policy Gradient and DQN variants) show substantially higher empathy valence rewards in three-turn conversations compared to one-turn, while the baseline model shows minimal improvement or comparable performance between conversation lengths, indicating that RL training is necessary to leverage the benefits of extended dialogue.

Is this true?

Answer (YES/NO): NO